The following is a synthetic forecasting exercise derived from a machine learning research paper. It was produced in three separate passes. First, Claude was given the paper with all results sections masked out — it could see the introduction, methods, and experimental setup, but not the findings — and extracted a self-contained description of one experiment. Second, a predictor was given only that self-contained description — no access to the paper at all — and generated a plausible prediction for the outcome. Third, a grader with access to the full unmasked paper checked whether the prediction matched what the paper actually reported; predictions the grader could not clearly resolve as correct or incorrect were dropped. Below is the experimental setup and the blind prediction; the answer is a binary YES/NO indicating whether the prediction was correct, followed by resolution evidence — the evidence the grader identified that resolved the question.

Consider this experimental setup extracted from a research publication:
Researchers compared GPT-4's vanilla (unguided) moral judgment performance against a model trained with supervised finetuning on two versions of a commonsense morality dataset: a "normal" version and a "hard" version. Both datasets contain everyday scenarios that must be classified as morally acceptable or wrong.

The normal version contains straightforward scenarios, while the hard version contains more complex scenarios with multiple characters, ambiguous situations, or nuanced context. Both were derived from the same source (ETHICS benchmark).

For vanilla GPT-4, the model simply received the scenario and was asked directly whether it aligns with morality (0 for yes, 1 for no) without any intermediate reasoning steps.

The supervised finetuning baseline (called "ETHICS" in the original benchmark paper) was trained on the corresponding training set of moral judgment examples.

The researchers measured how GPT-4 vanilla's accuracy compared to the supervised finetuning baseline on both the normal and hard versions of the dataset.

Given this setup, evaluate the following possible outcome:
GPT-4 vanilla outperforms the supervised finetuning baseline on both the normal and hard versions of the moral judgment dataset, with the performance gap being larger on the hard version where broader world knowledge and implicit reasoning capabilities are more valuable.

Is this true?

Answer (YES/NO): NO